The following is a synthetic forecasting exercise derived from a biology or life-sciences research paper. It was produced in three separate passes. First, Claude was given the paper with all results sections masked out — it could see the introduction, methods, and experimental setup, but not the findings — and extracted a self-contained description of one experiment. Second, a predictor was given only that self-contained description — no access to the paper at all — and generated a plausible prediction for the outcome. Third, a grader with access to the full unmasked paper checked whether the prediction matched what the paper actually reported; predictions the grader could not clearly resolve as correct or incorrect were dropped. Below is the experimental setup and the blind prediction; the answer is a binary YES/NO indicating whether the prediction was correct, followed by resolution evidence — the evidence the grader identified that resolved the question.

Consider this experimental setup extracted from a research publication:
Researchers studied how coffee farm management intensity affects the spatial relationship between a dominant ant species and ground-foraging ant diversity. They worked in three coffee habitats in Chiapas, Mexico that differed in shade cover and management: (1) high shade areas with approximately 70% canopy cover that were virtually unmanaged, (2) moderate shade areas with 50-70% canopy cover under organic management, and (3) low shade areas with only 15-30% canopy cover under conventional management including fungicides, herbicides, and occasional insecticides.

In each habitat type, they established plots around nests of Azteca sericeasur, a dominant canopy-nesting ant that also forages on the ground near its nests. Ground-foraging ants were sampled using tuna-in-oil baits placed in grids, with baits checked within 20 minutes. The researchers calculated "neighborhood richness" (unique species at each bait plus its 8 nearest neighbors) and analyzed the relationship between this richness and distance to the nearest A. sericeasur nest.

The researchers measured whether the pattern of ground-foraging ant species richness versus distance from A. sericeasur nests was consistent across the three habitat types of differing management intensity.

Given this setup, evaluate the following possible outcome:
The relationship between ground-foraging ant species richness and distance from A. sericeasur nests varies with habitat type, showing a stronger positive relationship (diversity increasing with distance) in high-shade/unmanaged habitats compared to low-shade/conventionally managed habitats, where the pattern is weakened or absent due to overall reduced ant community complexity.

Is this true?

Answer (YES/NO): NO